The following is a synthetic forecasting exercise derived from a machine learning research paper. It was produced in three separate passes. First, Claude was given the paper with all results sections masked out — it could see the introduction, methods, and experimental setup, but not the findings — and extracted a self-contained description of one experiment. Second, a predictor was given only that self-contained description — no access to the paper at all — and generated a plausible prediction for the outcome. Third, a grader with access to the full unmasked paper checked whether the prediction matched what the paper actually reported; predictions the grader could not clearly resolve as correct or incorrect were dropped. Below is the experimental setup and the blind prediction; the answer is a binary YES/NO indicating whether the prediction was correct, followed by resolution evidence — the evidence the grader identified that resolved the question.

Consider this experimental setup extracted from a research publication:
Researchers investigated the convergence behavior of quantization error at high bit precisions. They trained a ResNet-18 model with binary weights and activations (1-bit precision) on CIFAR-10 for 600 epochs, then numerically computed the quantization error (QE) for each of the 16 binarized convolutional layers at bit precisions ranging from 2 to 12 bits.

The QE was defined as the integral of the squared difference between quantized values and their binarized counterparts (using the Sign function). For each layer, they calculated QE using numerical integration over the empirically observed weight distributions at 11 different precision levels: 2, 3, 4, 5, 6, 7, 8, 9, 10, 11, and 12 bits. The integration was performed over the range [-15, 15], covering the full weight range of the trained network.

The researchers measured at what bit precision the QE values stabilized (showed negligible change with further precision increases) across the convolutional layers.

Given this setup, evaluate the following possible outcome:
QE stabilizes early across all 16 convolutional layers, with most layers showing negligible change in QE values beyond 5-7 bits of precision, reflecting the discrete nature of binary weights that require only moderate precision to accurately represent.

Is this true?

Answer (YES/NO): YES